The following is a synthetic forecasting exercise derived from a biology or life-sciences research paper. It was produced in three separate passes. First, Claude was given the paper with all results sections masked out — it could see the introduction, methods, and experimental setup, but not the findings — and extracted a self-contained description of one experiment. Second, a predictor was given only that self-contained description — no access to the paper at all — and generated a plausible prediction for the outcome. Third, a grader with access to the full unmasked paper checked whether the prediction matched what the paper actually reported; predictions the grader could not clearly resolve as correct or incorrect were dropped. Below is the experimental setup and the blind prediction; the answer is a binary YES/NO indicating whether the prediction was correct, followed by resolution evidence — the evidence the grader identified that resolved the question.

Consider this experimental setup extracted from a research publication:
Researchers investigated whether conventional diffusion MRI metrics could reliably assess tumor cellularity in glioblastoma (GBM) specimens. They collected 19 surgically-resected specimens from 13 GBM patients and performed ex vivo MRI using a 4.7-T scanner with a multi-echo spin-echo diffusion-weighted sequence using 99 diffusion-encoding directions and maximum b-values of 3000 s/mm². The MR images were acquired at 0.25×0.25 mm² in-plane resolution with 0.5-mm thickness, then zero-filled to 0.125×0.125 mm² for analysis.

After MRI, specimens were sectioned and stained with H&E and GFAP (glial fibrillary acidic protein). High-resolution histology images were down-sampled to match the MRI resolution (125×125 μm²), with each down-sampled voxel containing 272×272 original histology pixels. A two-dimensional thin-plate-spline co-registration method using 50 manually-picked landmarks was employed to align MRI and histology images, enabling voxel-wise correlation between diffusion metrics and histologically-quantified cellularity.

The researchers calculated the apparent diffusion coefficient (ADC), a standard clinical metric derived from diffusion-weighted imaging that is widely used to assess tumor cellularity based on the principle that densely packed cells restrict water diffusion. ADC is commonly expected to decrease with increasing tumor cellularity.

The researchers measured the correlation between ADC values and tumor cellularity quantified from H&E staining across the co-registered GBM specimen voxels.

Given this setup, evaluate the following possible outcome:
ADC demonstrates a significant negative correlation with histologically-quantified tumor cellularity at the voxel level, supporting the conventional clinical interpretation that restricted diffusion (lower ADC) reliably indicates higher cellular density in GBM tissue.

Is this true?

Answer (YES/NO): NO